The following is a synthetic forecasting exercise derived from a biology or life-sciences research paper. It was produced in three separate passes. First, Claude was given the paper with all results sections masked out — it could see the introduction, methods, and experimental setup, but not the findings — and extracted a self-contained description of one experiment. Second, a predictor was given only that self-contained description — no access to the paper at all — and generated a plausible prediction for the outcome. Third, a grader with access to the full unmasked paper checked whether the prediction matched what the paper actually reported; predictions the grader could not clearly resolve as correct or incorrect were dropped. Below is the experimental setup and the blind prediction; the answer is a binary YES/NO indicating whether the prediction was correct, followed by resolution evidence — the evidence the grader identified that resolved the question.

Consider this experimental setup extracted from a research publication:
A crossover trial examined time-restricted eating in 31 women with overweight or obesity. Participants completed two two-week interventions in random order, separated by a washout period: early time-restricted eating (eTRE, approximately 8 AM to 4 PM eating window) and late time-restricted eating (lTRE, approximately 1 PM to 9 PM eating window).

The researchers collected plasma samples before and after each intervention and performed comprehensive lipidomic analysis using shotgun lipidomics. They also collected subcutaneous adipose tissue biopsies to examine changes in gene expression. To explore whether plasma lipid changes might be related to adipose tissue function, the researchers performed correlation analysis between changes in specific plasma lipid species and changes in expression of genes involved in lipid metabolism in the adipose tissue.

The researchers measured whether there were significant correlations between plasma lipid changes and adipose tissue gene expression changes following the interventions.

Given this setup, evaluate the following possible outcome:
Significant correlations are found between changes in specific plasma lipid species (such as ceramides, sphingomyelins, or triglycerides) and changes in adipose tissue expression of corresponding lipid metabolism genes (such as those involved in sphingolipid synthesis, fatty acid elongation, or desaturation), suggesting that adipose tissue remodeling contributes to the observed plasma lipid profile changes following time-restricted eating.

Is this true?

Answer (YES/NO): NO